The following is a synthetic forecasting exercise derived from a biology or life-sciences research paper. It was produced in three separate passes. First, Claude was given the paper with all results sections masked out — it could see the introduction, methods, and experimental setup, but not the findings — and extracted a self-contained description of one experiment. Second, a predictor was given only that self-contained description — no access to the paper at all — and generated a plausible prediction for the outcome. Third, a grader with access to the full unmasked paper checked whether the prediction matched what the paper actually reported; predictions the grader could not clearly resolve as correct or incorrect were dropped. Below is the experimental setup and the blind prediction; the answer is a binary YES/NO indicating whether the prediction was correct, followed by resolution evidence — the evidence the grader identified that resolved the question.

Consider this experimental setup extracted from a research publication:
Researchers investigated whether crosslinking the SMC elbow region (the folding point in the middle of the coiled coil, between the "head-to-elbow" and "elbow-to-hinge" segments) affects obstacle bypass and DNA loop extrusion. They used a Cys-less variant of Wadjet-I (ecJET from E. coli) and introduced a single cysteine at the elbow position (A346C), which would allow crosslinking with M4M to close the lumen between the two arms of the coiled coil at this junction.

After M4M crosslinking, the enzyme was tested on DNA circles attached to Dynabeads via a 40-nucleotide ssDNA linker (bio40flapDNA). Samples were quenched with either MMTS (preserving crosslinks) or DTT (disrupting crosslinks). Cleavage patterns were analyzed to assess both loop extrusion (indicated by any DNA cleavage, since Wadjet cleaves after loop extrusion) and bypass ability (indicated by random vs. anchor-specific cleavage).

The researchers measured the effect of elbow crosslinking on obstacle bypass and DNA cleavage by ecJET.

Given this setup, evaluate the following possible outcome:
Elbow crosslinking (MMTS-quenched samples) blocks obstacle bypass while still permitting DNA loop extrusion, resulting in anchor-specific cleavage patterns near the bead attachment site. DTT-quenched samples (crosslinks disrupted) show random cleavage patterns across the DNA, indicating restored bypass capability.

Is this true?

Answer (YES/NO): YES